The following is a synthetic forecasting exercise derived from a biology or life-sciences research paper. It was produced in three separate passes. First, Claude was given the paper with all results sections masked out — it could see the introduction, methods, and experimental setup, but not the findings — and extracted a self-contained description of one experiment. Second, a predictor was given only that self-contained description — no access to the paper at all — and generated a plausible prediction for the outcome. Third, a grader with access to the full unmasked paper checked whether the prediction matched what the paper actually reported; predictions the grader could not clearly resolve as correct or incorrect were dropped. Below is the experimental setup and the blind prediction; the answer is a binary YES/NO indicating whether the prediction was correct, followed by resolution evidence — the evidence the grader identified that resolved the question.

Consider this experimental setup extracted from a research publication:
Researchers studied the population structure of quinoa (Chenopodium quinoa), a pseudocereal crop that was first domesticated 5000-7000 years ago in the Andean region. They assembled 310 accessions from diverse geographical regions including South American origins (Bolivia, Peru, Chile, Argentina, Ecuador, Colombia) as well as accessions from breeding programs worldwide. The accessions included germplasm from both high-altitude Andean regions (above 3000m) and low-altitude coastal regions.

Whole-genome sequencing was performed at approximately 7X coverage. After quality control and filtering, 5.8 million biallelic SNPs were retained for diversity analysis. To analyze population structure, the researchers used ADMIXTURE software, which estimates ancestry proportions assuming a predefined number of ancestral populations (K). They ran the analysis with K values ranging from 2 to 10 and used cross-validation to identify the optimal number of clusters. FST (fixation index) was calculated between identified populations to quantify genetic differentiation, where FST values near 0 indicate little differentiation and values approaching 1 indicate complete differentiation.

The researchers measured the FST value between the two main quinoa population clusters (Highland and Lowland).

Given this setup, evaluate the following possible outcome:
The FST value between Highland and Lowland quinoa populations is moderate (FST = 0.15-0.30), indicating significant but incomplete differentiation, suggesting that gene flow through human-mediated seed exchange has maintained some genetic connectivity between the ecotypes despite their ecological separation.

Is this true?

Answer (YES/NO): NO